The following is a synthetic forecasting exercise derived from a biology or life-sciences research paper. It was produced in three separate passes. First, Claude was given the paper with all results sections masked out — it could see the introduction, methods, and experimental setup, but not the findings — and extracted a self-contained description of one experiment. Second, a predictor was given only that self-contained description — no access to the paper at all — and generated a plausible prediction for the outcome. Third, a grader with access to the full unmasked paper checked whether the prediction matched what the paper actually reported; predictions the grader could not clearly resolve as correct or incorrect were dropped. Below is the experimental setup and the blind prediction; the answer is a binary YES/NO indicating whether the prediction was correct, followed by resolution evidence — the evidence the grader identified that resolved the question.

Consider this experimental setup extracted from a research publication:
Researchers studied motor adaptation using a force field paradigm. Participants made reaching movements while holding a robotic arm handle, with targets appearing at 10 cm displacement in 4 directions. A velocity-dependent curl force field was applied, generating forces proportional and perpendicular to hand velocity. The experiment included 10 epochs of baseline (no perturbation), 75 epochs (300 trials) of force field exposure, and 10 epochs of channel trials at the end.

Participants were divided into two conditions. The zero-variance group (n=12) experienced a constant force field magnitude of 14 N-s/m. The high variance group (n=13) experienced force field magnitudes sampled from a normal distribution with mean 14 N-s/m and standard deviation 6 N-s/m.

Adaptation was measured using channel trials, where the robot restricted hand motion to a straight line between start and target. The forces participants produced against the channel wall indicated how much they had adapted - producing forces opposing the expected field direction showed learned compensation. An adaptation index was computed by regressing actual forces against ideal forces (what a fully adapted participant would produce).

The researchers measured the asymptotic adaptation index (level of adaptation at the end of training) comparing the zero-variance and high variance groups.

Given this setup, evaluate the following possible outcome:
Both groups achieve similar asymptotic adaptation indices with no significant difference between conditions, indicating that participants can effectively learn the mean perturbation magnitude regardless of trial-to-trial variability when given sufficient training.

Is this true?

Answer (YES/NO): NO